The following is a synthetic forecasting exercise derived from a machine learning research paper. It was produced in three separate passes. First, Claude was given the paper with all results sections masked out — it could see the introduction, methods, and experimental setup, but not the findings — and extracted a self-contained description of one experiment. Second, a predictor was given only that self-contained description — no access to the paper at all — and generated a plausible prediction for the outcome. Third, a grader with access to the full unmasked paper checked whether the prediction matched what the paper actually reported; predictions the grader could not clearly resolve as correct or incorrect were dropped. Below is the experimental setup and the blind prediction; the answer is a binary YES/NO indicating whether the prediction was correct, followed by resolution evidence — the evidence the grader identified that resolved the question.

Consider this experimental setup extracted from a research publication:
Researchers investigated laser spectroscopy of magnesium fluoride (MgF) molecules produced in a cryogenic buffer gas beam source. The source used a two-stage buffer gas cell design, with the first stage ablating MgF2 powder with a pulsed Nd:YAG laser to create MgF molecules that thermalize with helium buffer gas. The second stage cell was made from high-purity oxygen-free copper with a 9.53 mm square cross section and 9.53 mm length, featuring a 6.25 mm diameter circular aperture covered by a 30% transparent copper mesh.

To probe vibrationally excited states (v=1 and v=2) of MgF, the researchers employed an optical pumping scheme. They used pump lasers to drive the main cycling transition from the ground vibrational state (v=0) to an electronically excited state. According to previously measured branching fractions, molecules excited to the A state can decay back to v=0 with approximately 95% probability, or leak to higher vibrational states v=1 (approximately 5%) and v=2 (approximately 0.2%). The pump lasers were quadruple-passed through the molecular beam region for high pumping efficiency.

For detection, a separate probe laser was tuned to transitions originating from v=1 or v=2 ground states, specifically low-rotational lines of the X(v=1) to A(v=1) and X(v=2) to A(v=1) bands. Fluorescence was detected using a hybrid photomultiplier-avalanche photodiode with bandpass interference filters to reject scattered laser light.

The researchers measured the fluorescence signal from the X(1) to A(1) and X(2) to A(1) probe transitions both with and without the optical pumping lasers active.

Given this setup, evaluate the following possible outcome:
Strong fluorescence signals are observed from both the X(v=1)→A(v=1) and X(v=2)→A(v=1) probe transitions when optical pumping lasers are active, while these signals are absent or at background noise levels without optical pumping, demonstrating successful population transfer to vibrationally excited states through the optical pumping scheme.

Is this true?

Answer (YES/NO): NO